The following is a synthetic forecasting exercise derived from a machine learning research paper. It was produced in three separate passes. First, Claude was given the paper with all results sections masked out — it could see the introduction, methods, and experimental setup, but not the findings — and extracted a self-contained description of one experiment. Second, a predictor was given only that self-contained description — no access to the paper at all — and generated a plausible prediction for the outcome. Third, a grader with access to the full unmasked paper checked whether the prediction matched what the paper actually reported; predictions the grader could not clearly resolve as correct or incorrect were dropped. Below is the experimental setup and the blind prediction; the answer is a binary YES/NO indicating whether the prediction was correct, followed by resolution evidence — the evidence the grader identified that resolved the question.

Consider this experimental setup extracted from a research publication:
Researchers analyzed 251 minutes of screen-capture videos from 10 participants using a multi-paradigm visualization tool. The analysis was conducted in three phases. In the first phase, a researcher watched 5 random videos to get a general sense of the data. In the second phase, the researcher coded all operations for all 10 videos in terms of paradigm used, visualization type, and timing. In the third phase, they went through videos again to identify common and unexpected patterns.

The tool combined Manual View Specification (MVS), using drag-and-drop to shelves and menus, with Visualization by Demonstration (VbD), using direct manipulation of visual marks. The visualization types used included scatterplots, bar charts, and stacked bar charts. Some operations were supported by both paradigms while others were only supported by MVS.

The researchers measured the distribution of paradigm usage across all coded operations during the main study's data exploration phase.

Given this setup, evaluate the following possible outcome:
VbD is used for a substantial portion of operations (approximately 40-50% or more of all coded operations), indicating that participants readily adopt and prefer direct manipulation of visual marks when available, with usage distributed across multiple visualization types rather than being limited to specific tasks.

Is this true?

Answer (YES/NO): NO